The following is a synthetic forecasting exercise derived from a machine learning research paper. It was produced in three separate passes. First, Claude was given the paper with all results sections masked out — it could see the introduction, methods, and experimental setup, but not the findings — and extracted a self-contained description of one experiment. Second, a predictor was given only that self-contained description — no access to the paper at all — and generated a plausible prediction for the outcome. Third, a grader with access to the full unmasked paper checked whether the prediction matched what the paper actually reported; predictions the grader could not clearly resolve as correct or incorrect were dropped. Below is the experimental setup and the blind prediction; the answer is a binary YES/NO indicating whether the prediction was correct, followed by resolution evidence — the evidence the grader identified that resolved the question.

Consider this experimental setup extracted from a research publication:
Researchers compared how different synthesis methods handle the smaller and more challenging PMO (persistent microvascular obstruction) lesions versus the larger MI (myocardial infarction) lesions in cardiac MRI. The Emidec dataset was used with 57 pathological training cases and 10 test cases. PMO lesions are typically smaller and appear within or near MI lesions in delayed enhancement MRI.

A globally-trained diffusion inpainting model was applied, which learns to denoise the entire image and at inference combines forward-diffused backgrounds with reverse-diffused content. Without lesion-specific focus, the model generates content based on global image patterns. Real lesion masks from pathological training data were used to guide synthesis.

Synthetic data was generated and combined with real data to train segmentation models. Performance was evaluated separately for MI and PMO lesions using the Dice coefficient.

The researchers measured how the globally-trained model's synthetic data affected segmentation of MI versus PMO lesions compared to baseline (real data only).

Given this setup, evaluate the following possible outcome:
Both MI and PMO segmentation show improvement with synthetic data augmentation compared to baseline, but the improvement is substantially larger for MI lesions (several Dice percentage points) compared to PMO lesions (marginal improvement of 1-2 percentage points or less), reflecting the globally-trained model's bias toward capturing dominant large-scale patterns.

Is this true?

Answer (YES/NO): NO